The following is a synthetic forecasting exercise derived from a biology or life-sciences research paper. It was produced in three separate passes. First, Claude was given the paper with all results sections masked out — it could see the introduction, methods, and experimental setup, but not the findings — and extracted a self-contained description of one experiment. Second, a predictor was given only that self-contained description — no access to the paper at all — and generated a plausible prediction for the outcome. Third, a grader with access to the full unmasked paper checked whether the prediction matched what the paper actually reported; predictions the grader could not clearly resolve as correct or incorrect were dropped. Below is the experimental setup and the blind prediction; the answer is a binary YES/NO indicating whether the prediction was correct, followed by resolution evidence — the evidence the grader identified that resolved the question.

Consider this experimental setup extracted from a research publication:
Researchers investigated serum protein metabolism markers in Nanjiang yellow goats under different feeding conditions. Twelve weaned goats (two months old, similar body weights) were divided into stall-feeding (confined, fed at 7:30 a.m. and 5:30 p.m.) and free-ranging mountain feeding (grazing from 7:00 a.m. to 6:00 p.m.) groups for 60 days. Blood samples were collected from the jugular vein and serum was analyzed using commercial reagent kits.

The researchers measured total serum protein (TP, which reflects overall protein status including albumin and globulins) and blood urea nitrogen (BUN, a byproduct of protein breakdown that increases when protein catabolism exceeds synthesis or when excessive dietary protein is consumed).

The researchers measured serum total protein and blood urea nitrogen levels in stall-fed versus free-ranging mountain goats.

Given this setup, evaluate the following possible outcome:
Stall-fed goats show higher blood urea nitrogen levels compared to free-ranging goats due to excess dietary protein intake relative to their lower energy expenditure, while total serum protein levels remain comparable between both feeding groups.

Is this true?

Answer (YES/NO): NO